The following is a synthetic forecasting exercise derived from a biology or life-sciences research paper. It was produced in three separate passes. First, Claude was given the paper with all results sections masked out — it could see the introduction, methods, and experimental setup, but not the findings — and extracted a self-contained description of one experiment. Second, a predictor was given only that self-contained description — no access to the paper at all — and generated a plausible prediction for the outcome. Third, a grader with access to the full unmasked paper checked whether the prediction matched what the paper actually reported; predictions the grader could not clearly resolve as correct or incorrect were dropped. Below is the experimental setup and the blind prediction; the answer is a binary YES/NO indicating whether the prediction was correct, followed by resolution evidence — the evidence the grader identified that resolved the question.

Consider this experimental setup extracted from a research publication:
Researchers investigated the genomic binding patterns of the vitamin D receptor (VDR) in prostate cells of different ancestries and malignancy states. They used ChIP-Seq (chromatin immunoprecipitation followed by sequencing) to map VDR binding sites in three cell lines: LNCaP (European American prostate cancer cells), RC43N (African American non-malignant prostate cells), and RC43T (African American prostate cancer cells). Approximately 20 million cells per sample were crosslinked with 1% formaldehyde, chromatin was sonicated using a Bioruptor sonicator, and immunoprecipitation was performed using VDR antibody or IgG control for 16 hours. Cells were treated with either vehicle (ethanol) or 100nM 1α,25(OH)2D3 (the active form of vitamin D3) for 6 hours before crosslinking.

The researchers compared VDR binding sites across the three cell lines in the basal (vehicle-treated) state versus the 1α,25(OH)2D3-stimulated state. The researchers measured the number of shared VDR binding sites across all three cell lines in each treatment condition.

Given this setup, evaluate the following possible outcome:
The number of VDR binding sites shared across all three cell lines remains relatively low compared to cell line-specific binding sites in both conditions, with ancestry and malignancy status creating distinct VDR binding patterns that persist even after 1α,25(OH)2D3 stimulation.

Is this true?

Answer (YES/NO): YES